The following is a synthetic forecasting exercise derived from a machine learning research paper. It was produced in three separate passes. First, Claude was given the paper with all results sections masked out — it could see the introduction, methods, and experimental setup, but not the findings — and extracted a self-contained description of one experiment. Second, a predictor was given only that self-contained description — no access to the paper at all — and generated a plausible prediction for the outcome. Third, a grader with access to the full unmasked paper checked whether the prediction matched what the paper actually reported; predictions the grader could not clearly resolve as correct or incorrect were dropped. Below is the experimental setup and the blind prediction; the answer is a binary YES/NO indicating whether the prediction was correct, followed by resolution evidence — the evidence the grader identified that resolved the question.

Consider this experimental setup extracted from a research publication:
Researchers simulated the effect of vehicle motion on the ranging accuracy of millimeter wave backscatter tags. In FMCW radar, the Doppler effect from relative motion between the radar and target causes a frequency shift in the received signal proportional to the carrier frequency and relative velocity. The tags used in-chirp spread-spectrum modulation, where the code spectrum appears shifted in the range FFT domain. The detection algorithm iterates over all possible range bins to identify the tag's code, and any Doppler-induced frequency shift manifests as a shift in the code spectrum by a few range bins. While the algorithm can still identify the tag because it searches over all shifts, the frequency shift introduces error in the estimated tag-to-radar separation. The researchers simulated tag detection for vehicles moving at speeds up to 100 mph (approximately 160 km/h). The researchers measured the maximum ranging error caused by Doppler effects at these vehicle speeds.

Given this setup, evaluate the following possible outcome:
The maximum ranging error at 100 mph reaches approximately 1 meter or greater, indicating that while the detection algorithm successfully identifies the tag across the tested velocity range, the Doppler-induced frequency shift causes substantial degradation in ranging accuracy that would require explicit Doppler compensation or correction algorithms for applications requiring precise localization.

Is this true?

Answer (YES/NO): NO